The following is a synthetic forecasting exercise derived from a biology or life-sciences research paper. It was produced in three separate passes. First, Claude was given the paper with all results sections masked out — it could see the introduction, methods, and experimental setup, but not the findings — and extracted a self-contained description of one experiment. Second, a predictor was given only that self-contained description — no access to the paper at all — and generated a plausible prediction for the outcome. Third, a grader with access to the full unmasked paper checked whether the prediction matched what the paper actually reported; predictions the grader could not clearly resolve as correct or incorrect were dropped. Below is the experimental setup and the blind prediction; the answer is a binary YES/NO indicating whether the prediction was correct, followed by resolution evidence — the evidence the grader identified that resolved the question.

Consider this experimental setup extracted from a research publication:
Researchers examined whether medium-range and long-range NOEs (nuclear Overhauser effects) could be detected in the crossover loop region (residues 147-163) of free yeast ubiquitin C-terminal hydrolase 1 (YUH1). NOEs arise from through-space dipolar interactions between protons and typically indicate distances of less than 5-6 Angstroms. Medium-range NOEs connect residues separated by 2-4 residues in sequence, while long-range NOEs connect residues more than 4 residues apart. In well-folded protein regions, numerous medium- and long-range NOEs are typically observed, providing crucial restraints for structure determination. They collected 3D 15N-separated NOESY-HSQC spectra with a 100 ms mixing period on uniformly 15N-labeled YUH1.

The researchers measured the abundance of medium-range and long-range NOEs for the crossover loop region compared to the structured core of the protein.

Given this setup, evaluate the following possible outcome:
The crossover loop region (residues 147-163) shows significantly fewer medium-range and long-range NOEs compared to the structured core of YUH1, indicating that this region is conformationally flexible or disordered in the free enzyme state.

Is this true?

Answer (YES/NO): YES